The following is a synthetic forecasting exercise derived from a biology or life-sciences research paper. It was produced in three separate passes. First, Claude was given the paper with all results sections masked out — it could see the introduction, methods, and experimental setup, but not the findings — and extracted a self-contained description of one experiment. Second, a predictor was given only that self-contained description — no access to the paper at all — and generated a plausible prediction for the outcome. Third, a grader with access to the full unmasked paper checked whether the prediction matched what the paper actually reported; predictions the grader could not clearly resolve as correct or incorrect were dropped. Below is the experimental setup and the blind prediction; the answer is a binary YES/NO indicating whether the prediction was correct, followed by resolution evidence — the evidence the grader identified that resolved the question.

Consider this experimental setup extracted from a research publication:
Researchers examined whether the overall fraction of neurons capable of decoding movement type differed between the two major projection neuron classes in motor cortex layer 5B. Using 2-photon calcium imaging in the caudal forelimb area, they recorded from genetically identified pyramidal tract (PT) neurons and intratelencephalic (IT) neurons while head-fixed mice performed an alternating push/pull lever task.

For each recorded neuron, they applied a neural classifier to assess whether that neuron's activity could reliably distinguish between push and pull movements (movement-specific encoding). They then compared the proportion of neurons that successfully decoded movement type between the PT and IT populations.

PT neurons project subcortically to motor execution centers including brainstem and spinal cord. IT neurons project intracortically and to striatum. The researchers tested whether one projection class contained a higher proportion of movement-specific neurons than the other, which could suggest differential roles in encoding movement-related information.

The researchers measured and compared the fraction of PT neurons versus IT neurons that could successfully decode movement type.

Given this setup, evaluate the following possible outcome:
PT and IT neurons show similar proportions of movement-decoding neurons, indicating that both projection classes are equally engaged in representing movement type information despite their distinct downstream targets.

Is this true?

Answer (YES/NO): NO